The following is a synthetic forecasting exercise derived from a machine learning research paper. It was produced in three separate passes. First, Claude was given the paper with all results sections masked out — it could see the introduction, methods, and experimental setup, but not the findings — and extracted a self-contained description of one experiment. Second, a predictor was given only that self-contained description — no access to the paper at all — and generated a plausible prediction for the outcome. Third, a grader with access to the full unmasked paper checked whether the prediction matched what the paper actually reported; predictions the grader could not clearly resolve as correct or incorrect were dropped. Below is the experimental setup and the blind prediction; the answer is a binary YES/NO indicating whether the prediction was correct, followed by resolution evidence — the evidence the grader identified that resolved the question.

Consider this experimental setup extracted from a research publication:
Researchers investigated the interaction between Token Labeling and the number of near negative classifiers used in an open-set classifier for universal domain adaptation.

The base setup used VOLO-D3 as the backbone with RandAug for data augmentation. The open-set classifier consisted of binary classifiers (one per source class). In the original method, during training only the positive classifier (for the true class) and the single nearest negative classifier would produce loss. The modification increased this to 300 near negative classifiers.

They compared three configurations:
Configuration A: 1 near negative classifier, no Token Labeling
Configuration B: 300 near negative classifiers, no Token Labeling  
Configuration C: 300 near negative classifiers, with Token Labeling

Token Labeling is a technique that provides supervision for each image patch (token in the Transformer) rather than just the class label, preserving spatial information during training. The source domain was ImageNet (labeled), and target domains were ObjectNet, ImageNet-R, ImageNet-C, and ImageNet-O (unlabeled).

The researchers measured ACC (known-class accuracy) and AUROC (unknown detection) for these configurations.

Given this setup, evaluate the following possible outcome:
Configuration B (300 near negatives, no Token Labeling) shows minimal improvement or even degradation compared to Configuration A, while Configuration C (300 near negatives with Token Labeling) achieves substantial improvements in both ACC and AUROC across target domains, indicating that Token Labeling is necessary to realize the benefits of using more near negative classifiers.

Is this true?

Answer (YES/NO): NO